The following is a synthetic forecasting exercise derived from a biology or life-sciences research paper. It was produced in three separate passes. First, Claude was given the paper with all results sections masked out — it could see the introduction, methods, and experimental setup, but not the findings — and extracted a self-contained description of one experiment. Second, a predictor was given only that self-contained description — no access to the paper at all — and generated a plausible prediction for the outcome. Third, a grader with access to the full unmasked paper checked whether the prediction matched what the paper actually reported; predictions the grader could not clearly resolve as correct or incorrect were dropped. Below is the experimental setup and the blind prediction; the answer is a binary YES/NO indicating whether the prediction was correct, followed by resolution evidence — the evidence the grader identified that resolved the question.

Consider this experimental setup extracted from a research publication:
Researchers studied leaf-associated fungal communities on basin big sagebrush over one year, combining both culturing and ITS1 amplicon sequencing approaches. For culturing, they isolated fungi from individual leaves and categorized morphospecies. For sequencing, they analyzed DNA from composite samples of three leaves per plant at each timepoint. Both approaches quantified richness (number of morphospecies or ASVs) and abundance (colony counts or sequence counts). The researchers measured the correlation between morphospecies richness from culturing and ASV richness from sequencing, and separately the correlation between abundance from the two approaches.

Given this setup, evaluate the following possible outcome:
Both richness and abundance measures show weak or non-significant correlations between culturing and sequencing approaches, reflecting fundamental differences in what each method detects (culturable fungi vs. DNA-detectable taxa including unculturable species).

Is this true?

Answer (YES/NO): NO